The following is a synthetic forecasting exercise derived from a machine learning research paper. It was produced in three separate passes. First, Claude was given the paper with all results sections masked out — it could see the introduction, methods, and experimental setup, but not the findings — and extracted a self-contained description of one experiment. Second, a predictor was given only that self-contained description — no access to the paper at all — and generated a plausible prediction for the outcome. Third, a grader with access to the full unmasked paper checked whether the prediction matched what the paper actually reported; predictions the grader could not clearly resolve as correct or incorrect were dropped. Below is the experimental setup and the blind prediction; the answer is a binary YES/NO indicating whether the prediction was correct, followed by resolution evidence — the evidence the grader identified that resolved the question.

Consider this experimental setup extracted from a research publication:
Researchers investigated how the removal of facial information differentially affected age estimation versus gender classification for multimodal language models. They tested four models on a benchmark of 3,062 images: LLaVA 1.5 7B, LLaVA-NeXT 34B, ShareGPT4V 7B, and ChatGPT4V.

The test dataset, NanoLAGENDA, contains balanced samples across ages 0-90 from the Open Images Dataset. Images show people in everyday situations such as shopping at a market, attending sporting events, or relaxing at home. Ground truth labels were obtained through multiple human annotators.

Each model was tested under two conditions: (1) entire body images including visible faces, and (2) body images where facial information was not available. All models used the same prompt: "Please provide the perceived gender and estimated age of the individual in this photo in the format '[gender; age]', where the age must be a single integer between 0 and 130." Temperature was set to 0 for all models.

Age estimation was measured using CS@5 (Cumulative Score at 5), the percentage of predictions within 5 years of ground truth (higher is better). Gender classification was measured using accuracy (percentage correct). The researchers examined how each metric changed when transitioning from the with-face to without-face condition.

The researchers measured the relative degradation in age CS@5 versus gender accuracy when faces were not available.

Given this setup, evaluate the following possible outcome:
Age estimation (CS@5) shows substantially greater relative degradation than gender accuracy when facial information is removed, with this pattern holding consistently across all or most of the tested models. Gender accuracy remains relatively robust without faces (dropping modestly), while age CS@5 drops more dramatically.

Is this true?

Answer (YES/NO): YES